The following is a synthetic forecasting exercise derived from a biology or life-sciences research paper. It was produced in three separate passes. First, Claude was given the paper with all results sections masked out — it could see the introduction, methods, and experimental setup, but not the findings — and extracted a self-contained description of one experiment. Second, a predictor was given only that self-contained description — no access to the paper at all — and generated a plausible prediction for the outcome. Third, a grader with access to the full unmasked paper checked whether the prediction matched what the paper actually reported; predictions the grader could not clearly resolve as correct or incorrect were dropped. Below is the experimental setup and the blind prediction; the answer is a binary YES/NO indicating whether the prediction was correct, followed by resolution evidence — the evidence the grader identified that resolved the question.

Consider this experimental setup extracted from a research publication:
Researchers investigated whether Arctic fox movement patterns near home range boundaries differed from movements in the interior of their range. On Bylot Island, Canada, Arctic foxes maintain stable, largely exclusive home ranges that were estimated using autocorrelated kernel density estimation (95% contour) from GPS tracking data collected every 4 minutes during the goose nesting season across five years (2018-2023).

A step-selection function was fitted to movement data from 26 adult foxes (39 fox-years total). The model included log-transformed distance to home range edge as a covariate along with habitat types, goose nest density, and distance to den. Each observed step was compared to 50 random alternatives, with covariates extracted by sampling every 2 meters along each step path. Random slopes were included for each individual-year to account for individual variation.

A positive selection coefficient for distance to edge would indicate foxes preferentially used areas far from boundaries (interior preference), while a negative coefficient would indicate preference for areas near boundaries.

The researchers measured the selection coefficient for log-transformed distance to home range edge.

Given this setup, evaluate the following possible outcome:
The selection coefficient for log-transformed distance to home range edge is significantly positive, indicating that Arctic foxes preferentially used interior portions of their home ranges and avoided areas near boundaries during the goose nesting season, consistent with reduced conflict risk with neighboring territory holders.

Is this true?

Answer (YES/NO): YES